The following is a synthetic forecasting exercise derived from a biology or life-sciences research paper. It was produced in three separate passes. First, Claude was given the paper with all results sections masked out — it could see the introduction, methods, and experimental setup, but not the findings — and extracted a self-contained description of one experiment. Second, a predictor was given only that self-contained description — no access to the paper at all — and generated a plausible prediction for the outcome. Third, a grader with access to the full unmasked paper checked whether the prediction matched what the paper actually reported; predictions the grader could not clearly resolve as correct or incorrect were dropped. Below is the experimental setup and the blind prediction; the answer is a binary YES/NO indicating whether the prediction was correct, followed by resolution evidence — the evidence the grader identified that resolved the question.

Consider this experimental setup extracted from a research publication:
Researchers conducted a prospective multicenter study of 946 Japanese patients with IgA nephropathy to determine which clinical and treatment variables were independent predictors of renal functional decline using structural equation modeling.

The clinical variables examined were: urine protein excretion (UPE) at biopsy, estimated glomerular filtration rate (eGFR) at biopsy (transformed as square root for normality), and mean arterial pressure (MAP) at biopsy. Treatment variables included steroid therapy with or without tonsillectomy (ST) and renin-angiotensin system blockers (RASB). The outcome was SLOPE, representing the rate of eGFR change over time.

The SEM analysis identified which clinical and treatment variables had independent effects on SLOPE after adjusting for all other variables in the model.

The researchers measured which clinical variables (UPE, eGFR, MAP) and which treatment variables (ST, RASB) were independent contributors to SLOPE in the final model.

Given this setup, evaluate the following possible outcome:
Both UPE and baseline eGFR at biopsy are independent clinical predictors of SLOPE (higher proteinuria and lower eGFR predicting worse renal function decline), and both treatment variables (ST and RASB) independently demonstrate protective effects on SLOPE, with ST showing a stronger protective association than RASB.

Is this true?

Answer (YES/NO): NO